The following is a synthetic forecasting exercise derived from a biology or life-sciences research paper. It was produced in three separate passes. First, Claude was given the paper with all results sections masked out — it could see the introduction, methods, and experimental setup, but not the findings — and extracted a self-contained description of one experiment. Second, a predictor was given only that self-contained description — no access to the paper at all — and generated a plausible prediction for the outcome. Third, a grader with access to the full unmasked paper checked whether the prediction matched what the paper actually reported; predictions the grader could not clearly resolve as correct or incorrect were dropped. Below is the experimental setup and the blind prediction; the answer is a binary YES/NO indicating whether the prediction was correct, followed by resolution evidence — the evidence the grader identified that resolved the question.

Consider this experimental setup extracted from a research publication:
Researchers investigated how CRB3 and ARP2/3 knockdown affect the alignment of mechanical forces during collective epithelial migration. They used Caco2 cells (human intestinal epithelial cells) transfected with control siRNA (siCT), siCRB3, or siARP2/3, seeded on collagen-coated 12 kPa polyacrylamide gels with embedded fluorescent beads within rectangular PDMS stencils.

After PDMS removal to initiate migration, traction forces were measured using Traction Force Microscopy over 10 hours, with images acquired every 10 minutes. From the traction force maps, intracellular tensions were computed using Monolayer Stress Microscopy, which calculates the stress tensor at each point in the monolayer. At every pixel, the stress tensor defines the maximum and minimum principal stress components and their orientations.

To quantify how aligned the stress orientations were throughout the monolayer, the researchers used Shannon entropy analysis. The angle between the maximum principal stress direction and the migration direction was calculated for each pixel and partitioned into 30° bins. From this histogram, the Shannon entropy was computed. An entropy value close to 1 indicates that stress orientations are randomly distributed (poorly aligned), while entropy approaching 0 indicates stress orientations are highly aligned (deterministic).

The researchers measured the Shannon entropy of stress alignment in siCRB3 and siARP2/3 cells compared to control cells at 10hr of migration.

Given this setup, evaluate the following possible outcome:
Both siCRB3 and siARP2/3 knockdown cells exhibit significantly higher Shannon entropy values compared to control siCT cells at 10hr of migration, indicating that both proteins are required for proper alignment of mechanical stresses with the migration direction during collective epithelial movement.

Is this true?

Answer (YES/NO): YES